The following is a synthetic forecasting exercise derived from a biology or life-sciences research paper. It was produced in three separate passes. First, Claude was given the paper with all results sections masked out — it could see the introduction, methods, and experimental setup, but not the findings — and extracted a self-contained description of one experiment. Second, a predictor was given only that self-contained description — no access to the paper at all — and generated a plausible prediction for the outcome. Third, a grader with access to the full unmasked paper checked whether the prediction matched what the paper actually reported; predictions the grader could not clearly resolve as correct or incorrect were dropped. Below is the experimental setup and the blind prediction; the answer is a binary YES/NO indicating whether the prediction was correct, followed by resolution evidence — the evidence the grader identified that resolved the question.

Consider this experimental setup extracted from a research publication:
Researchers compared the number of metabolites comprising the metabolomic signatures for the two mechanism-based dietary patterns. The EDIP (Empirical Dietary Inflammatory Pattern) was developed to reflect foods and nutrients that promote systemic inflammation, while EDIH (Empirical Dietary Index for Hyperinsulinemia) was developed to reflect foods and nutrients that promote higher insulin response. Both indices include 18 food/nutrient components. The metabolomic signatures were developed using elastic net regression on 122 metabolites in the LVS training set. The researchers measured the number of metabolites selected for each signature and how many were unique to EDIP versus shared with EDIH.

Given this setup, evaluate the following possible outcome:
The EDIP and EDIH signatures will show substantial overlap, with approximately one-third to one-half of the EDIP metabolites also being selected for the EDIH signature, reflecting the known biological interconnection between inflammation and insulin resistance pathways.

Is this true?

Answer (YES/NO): YES